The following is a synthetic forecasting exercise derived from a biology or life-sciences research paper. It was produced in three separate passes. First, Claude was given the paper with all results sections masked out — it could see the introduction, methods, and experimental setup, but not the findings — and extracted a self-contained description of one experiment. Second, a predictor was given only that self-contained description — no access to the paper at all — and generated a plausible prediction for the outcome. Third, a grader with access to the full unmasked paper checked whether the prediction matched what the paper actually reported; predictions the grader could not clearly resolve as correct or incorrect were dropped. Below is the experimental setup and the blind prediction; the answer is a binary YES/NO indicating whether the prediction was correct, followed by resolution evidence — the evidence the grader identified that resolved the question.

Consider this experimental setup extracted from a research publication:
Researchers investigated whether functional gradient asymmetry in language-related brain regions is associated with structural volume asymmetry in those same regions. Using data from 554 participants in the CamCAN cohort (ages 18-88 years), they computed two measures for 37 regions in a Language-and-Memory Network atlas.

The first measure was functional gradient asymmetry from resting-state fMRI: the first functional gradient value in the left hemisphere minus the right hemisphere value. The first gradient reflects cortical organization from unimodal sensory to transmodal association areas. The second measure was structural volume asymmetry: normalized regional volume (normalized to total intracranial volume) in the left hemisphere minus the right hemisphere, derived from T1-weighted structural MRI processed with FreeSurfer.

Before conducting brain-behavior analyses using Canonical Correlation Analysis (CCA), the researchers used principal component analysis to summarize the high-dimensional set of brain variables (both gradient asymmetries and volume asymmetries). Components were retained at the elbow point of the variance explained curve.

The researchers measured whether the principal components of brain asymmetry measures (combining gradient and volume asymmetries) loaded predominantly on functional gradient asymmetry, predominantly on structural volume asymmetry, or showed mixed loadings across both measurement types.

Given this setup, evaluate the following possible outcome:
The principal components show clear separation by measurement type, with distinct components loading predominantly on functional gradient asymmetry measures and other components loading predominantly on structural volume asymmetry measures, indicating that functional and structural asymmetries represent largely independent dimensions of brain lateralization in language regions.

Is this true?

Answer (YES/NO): NO